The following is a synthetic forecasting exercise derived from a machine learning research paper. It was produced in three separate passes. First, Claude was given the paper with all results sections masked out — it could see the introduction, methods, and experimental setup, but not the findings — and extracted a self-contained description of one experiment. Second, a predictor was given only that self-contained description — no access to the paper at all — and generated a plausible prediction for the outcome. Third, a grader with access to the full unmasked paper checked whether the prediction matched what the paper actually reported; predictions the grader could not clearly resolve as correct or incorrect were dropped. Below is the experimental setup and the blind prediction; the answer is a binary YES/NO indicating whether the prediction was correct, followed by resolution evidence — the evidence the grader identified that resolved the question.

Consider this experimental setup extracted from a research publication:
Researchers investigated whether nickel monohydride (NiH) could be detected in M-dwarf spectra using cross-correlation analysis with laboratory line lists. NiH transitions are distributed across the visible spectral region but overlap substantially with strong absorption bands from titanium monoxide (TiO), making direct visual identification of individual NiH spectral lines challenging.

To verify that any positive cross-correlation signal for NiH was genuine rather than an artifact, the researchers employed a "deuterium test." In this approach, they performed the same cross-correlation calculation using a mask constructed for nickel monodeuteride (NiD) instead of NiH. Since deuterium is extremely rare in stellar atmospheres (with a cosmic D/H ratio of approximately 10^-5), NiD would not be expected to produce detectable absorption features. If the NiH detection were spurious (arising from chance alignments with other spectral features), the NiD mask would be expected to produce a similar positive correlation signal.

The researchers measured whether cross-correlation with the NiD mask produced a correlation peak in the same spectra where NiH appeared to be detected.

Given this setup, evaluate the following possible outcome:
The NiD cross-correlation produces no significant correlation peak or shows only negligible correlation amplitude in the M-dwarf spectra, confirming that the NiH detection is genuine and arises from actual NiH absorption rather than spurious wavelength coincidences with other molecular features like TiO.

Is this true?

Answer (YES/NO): YES